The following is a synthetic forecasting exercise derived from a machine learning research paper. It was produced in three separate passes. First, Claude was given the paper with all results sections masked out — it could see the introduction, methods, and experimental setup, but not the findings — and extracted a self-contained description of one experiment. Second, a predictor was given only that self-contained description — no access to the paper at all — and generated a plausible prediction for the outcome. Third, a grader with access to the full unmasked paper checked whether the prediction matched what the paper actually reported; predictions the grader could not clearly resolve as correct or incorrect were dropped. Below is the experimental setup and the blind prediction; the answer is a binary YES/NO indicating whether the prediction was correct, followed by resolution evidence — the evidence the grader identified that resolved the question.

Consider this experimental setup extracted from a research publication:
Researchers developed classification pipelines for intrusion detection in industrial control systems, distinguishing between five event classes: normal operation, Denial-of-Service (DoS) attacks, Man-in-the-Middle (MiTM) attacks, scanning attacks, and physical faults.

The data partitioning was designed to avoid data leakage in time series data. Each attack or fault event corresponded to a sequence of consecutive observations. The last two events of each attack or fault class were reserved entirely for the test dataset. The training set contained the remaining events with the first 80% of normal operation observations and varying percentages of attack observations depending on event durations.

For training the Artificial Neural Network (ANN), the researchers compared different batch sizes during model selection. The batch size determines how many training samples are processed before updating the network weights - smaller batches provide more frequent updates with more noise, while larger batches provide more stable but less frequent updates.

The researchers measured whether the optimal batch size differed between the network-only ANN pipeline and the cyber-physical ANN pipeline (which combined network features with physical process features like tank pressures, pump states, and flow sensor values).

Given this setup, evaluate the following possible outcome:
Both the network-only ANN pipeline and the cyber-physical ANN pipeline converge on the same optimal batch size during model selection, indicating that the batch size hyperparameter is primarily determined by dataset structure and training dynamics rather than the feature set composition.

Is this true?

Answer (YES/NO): NO